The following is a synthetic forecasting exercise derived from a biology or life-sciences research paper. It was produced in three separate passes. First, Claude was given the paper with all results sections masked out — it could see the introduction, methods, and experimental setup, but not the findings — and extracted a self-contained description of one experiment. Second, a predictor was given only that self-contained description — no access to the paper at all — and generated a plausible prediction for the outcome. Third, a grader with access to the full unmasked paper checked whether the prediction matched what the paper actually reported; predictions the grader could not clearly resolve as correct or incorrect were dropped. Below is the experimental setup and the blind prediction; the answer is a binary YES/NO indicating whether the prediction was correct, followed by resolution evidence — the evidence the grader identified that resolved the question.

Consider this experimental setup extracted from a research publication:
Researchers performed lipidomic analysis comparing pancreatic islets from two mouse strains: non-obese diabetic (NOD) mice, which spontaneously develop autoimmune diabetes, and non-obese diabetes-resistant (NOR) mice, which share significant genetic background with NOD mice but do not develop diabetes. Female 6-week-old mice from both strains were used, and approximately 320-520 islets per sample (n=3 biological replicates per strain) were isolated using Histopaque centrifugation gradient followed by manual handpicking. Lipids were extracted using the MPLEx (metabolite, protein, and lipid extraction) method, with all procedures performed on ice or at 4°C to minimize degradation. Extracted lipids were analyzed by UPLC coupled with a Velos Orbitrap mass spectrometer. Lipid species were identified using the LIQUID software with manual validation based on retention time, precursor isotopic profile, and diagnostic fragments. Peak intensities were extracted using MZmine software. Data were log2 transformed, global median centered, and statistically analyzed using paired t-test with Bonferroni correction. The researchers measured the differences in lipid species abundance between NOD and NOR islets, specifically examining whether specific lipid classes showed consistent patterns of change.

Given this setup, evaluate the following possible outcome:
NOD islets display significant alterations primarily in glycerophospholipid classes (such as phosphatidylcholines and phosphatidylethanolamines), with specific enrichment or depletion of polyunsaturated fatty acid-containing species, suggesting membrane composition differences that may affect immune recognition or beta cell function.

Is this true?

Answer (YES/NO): NO